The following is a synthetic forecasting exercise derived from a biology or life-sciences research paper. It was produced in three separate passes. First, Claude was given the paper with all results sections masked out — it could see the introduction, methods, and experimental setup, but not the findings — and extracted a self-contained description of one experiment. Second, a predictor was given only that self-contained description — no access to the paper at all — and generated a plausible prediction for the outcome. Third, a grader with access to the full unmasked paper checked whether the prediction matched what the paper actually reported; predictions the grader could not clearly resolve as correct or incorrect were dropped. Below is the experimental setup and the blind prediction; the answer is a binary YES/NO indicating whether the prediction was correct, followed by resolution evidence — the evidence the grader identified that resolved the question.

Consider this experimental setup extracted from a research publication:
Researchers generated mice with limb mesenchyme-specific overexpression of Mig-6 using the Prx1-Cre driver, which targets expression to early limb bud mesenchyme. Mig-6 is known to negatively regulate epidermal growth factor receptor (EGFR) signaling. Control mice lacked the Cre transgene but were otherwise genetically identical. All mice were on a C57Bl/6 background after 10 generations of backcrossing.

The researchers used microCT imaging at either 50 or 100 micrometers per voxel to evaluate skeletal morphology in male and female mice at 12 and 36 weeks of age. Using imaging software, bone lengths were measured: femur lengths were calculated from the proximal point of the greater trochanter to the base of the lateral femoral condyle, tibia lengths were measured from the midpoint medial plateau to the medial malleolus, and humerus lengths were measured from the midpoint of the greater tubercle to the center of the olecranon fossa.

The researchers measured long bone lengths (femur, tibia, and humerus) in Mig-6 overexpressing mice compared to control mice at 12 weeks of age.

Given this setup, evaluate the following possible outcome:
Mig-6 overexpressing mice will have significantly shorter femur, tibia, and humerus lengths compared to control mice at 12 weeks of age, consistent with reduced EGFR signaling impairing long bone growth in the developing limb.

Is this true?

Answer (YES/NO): NO